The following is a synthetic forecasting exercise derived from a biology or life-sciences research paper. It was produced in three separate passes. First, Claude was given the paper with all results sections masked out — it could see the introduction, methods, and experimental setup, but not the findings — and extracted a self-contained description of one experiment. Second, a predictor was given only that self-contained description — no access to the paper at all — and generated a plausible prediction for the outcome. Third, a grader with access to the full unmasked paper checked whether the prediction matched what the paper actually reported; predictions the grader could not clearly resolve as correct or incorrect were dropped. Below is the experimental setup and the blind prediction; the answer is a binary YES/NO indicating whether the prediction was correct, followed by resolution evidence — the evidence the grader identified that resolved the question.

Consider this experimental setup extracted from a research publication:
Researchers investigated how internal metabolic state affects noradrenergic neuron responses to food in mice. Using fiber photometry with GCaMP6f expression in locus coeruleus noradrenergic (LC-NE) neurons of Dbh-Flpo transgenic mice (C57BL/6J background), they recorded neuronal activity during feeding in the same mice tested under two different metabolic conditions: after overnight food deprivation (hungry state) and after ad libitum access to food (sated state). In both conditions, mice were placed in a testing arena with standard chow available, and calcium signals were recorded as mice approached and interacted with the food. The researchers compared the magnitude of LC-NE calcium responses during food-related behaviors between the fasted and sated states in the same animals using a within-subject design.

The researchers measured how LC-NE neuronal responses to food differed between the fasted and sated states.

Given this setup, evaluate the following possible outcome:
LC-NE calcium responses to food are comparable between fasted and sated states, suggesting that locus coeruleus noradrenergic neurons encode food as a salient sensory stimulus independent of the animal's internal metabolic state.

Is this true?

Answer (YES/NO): NO